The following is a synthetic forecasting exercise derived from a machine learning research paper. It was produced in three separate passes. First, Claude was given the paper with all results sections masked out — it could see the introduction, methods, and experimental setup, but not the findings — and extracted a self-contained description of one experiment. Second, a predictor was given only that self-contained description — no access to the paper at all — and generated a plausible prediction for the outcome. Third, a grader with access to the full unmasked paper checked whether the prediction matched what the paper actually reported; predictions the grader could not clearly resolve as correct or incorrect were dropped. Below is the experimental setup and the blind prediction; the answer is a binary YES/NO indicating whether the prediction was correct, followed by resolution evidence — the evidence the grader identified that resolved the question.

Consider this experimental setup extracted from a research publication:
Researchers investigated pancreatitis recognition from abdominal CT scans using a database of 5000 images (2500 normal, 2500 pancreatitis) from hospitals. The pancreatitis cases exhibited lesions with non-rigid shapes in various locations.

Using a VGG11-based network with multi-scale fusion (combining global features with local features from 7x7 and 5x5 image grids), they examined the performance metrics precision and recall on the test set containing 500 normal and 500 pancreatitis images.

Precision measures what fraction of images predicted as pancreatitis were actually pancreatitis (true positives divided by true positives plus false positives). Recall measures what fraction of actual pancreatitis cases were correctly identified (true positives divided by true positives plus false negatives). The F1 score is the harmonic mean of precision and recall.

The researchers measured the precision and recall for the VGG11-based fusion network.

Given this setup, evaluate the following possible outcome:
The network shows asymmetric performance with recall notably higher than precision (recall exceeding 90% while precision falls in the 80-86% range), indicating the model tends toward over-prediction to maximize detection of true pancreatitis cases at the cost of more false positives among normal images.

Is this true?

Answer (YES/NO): NO